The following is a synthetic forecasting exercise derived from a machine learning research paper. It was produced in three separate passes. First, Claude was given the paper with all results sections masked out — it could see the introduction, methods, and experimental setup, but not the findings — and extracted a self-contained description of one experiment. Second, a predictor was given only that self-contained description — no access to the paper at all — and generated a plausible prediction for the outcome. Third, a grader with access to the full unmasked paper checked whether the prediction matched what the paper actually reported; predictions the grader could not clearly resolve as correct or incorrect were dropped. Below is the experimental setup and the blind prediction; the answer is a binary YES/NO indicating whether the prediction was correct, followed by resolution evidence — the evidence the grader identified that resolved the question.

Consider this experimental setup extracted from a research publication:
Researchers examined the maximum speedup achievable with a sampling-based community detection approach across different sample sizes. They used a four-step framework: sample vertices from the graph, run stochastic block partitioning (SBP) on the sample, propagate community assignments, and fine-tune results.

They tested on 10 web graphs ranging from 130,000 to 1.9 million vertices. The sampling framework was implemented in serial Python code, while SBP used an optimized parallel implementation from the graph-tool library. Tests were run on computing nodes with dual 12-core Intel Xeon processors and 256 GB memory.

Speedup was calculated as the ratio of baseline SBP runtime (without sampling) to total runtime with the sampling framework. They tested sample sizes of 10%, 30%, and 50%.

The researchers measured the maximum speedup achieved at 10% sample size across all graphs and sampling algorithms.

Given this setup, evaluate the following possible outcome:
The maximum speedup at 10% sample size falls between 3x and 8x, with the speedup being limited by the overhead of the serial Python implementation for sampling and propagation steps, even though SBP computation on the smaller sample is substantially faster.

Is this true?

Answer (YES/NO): NO